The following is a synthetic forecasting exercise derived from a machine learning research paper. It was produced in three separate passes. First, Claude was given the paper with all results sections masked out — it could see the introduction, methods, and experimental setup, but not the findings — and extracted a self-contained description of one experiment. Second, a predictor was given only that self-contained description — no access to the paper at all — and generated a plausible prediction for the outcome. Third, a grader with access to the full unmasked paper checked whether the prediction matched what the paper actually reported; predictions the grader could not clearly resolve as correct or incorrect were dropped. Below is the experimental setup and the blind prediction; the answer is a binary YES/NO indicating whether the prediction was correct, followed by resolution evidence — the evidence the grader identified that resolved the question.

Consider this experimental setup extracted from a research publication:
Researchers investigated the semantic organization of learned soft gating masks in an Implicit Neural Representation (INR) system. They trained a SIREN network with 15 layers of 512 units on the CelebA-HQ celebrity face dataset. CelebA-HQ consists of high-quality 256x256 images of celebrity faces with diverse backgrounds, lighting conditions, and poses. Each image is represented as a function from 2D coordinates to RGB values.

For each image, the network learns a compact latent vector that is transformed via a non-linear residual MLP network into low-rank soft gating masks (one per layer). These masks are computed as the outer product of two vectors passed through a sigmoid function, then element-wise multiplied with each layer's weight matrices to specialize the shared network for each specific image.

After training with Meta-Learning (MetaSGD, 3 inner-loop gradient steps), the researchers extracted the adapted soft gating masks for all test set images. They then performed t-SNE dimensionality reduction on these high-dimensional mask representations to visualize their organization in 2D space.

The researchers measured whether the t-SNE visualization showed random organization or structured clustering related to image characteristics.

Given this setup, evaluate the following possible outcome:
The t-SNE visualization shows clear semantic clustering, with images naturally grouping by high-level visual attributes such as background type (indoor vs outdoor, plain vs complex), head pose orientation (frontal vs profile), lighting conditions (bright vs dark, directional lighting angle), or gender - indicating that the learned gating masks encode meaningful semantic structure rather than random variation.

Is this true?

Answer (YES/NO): NO